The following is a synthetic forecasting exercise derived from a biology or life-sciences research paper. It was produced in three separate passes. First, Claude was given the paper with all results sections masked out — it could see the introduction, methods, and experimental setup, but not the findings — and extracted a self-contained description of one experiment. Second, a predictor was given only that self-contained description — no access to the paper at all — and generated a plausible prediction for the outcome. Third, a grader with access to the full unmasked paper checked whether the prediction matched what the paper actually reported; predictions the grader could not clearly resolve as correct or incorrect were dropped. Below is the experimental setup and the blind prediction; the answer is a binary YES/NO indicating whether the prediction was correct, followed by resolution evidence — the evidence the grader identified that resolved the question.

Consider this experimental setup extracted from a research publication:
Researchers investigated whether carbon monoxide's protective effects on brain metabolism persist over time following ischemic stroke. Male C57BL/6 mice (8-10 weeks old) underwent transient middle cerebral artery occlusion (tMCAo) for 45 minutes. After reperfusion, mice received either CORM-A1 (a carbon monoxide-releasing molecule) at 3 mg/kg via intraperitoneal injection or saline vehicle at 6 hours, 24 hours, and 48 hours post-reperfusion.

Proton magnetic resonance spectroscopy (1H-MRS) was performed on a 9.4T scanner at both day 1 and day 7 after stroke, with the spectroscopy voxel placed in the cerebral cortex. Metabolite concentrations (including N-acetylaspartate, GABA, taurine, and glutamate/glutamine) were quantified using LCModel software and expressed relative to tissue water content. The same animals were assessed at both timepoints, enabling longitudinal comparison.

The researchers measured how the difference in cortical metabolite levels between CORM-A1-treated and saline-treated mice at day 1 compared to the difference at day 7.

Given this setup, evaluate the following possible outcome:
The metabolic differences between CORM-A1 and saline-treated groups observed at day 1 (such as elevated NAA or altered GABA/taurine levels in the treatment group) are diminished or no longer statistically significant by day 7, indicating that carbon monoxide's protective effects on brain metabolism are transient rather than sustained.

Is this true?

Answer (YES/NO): YES